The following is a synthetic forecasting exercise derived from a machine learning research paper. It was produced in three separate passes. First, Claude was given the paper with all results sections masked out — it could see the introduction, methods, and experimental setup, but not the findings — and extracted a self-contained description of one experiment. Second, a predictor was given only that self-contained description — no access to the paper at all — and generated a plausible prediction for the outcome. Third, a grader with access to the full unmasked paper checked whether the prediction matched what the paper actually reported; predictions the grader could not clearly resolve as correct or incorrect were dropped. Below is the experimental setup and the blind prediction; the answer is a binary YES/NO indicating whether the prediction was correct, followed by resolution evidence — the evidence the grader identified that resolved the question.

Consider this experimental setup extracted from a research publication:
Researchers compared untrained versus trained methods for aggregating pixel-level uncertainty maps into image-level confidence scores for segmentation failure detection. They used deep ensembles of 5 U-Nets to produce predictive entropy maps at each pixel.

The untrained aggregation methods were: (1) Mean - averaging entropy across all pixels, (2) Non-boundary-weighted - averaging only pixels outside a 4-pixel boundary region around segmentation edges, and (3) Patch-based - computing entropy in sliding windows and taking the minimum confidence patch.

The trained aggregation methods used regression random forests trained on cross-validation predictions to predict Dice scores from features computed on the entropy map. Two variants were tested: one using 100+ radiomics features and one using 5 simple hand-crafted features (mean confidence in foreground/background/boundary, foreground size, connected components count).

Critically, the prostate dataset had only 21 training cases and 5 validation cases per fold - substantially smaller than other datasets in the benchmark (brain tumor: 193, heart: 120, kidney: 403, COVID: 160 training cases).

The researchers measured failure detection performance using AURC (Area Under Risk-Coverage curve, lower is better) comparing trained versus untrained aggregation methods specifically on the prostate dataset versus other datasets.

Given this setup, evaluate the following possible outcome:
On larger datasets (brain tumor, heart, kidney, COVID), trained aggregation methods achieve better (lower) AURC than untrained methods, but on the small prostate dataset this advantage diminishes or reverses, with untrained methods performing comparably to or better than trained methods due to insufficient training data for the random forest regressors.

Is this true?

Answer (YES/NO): YES